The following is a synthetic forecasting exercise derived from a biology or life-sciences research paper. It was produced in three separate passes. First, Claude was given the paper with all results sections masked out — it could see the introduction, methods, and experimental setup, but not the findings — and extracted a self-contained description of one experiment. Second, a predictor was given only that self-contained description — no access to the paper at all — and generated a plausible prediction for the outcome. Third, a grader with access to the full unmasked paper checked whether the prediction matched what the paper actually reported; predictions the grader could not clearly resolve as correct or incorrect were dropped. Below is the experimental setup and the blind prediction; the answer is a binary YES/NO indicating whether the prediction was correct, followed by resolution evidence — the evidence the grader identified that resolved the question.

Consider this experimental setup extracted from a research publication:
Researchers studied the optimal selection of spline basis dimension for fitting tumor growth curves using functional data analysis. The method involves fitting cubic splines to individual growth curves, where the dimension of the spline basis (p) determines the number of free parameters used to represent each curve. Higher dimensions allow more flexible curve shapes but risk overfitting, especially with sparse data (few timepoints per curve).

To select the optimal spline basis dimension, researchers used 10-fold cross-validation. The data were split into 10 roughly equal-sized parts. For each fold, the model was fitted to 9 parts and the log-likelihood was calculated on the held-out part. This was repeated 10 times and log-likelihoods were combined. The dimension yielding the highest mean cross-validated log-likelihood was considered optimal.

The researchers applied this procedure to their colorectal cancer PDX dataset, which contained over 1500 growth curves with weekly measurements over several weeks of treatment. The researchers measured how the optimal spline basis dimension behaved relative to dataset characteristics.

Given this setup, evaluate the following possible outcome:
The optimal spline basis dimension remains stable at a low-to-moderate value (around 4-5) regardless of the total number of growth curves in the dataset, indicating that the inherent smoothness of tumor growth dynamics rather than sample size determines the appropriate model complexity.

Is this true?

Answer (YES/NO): NO